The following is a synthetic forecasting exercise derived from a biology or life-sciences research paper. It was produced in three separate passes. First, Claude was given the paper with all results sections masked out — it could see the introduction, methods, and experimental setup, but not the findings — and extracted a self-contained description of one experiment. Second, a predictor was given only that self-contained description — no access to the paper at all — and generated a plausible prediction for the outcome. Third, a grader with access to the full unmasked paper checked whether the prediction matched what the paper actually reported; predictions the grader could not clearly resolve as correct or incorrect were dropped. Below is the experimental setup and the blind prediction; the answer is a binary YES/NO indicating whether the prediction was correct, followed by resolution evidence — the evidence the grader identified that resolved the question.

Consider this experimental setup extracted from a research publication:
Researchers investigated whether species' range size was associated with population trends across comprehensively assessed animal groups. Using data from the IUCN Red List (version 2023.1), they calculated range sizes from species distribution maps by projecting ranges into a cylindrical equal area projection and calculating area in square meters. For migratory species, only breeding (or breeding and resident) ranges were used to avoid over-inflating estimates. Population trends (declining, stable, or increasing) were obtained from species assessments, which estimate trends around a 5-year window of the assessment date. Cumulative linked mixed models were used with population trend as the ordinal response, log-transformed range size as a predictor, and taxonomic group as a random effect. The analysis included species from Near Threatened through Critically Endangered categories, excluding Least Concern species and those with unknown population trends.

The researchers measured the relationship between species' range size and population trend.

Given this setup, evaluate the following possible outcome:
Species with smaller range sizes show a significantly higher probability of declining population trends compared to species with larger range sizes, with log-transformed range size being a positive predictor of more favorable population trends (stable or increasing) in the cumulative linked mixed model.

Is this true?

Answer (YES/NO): NO